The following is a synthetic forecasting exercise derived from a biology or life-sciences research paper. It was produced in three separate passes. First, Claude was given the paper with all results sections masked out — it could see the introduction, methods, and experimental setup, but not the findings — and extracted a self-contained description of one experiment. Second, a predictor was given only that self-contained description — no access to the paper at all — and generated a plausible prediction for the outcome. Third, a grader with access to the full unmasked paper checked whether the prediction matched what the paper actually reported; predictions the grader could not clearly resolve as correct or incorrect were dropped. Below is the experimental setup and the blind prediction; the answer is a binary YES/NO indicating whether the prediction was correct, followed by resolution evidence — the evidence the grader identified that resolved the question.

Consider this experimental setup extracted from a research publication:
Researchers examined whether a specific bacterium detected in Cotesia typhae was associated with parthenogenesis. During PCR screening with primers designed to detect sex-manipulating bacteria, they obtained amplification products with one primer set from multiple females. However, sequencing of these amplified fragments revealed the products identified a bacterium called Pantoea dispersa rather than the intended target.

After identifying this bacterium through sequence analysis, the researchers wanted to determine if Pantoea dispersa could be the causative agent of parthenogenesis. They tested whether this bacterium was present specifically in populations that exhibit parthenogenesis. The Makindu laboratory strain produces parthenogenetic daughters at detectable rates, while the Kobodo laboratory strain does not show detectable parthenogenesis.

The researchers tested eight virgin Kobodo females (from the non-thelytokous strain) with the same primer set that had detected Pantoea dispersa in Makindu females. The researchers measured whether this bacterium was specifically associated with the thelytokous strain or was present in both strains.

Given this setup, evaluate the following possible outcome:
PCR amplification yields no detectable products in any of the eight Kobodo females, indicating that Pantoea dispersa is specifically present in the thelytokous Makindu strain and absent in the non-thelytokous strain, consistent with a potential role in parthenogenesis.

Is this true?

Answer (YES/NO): NO